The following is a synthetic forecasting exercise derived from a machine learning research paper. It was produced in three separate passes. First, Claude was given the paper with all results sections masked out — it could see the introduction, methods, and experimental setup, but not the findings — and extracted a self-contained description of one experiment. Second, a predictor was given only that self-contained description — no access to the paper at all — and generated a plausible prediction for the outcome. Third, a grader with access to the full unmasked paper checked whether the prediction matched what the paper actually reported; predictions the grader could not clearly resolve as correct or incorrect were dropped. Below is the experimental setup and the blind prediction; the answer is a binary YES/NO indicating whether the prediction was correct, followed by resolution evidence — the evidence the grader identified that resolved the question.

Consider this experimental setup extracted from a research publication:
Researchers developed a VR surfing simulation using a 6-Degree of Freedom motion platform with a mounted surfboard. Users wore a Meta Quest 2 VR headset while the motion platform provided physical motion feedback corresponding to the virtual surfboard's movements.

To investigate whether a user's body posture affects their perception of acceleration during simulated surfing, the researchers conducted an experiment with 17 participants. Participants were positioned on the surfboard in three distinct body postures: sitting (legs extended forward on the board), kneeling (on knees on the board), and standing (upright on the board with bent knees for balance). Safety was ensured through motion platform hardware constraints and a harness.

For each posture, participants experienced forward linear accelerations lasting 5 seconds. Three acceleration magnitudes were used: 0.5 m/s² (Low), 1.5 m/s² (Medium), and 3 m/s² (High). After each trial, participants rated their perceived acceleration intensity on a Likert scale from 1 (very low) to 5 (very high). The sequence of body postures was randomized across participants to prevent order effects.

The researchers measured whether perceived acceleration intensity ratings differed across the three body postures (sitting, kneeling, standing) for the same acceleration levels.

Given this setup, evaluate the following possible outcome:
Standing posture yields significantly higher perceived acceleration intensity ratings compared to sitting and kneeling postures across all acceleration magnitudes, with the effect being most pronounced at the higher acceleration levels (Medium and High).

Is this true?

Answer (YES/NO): NO